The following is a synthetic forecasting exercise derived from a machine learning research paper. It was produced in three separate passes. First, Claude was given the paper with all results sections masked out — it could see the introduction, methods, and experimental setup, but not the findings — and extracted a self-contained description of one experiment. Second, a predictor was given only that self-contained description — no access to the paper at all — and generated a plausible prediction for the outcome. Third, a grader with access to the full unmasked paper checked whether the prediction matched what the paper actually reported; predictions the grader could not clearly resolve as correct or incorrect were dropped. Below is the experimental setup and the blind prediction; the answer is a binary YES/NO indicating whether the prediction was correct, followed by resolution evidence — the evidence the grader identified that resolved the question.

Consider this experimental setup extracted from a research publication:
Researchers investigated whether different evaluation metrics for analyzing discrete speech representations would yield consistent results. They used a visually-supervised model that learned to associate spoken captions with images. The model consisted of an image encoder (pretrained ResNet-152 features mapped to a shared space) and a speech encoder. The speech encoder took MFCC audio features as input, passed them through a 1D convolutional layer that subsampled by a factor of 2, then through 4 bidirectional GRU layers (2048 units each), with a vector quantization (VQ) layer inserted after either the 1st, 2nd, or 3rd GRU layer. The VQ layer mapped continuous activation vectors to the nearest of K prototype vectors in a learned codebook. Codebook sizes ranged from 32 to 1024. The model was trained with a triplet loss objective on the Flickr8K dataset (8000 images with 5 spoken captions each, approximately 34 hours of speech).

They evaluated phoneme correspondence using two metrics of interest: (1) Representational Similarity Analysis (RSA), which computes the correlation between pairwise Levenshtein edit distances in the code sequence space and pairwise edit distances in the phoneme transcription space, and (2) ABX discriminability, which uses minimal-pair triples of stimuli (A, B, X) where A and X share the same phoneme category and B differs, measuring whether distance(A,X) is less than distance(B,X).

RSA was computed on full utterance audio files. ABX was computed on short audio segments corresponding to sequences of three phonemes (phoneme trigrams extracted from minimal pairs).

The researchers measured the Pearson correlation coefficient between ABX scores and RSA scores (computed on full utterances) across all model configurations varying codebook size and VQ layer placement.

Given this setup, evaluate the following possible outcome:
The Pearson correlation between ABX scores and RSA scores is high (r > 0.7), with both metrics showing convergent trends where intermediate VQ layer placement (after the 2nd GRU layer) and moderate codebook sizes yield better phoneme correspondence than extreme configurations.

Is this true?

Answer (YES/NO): NO